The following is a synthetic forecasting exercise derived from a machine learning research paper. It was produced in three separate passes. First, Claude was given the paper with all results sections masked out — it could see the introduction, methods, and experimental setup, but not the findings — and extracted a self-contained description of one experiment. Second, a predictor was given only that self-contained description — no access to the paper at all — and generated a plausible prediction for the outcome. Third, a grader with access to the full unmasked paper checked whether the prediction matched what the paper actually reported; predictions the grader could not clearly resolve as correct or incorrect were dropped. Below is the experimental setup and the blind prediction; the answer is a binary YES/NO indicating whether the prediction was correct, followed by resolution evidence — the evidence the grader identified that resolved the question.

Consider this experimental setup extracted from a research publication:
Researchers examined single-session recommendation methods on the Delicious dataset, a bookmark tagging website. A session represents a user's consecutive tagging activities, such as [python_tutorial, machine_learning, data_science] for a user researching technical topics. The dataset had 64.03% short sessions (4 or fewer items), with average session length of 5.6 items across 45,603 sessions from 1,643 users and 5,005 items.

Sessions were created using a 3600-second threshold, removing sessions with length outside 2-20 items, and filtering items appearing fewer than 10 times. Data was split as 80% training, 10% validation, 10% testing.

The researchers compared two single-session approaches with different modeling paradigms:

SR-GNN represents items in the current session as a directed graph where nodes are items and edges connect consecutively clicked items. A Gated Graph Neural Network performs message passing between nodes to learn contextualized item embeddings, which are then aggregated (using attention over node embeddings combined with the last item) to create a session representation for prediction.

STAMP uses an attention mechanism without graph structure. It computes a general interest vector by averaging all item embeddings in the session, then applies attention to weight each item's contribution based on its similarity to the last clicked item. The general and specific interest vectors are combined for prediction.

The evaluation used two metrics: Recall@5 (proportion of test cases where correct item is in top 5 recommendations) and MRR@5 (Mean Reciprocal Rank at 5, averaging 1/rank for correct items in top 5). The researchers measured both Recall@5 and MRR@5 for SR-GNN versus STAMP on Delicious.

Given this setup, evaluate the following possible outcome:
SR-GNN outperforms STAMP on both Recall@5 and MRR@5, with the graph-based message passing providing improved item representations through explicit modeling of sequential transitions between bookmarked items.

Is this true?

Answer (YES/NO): YES